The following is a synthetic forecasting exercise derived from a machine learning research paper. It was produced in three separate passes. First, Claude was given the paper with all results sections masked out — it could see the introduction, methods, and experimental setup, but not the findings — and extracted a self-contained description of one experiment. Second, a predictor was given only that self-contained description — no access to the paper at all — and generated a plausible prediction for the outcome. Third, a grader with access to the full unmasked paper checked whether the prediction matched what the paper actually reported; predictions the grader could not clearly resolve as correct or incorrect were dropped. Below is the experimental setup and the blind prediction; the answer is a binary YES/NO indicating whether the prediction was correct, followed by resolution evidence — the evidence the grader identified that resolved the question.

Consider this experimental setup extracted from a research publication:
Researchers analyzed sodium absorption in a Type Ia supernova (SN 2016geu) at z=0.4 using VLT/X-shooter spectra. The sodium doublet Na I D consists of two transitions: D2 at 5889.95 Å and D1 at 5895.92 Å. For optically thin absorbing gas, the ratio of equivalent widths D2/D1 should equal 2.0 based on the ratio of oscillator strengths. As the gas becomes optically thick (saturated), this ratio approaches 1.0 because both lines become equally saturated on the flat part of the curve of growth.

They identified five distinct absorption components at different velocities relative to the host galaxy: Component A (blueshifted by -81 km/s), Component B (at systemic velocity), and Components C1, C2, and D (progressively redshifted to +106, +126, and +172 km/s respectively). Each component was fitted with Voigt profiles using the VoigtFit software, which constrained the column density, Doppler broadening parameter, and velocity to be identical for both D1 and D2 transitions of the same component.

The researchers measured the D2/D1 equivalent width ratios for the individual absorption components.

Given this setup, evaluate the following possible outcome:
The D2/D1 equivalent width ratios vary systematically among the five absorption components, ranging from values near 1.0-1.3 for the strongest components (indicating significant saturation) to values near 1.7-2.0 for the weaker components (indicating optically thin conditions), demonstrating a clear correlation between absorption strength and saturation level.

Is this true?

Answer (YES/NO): NO